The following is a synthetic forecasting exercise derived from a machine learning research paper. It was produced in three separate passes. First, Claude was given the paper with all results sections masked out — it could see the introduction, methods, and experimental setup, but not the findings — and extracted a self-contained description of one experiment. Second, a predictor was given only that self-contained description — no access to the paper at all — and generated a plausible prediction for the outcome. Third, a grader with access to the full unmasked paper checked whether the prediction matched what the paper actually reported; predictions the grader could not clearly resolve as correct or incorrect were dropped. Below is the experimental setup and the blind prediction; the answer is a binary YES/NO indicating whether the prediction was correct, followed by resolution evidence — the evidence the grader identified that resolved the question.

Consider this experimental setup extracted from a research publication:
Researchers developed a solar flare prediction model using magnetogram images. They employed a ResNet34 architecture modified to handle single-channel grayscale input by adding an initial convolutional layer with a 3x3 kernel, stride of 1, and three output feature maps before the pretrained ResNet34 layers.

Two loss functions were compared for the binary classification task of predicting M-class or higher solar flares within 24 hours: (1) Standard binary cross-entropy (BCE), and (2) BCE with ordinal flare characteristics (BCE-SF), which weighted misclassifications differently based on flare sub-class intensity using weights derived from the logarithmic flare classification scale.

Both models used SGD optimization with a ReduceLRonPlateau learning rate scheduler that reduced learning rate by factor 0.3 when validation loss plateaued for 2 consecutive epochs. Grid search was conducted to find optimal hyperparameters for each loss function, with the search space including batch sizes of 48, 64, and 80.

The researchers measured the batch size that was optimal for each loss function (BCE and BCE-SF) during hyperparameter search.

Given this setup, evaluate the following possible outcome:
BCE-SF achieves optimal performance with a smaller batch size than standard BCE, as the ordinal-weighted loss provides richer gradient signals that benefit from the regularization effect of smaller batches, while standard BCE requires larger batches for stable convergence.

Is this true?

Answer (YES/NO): NO